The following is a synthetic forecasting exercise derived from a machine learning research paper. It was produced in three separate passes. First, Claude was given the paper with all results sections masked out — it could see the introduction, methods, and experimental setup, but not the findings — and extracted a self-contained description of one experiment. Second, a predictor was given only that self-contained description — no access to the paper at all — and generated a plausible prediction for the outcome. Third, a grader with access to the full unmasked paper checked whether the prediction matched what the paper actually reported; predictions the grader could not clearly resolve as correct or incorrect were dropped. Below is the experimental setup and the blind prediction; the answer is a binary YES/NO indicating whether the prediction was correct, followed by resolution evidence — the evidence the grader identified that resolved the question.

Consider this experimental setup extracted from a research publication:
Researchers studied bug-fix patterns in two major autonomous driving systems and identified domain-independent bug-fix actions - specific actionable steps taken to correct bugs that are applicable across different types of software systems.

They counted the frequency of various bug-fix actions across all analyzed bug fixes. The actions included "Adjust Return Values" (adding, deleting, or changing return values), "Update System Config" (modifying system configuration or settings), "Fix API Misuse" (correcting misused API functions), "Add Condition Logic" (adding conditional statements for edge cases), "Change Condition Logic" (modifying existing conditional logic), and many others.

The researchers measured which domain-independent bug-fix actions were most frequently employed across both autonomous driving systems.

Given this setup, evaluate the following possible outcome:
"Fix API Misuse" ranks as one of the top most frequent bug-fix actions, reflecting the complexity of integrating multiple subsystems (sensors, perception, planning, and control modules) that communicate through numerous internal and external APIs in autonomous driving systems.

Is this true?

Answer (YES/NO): YES